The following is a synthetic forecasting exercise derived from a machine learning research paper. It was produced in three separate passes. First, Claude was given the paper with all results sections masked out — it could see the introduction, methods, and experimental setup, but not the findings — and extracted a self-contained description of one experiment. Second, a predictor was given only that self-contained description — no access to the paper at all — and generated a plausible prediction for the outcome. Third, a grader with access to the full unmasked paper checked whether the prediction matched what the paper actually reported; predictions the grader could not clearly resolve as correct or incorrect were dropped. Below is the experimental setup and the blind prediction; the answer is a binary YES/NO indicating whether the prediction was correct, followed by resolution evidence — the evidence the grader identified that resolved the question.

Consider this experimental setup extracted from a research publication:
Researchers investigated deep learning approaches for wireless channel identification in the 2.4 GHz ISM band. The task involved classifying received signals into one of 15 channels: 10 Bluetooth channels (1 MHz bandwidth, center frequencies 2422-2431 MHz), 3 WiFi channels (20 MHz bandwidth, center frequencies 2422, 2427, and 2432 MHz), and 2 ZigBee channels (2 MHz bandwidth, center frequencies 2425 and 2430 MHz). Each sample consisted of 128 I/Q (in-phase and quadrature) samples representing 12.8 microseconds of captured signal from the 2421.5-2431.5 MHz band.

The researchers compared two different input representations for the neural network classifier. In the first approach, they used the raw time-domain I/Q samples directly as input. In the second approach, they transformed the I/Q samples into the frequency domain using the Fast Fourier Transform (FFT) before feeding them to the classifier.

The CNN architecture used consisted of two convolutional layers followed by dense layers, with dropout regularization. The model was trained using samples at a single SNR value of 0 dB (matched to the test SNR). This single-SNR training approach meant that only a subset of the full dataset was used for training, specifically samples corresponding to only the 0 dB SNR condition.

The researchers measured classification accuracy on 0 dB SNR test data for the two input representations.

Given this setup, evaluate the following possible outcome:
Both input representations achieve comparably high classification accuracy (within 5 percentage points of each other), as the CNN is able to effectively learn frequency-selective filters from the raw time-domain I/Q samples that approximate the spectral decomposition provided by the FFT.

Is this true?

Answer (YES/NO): YES